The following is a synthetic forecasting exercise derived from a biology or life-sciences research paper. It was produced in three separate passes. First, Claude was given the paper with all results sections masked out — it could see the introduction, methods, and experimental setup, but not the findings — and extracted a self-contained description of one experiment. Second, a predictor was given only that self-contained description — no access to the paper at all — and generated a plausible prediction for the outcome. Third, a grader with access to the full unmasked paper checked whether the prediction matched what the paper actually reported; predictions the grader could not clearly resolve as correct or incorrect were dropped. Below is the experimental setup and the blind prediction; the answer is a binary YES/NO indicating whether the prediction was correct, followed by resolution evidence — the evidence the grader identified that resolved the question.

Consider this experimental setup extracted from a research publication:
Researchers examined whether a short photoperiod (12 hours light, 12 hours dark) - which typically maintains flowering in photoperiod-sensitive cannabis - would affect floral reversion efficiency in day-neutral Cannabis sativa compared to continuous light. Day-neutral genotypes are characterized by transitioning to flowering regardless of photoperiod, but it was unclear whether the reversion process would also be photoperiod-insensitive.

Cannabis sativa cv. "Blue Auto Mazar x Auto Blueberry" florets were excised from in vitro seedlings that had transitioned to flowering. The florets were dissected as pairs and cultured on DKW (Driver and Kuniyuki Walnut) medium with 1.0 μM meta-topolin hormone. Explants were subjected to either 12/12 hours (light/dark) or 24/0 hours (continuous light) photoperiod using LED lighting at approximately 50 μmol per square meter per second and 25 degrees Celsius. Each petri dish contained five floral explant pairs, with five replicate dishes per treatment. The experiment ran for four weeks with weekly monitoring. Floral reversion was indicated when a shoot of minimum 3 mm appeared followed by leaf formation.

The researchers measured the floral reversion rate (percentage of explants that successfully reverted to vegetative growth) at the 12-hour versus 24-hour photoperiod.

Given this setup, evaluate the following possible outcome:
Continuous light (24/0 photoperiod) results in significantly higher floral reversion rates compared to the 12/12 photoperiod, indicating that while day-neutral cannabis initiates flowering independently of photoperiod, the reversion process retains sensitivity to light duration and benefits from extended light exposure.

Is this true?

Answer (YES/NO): NO